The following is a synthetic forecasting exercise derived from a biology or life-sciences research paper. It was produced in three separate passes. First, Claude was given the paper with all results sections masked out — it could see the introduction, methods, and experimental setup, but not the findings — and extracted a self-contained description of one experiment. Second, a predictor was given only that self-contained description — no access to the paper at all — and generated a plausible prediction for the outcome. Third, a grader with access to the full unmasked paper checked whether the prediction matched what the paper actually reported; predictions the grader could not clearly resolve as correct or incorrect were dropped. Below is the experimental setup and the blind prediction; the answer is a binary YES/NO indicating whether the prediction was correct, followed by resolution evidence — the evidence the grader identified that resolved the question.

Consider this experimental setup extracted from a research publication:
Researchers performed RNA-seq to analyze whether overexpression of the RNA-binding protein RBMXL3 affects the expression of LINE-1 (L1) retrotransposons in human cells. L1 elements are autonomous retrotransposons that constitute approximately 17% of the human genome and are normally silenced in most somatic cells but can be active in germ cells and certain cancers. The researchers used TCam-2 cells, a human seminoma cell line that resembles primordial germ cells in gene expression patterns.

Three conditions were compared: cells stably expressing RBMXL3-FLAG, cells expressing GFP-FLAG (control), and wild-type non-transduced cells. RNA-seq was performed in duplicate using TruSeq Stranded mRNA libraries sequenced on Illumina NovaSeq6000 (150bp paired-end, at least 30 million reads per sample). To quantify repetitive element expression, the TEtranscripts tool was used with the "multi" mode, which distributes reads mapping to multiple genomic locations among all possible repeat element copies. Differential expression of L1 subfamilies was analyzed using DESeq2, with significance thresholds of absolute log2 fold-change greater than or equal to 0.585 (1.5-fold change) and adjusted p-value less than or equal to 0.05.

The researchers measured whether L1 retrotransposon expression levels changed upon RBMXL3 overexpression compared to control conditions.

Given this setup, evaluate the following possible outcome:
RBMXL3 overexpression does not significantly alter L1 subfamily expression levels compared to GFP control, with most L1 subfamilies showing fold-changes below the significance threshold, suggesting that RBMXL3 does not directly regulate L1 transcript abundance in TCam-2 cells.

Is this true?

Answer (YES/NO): YES